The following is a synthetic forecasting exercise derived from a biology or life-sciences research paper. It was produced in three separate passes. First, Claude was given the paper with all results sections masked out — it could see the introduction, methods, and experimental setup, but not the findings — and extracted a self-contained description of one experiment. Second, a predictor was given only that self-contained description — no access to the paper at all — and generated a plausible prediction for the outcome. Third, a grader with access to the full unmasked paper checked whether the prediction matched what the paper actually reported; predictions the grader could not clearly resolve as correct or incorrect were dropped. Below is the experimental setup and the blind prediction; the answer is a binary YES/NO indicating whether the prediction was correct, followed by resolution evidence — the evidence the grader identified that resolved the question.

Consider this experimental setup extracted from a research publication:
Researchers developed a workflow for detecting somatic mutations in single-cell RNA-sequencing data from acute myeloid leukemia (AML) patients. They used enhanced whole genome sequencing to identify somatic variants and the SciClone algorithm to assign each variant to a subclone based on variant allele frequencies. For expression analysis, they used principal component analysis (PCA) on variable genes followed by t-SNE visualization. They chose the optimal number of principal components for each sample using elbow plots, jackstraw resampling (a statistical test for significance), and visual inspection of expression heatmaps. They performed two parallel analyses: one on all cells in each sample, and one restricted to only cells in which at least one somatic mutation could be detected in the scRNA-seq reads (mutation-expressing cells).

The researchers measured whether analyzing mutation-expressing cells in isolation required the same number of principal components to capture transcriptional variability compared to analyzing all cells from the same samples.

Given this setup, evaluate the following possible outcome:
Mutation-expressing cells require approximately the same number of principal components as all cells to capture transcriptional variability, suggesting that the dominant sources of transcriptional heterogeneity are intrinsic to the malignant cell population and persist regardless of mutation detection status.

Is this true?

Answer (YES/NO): NO